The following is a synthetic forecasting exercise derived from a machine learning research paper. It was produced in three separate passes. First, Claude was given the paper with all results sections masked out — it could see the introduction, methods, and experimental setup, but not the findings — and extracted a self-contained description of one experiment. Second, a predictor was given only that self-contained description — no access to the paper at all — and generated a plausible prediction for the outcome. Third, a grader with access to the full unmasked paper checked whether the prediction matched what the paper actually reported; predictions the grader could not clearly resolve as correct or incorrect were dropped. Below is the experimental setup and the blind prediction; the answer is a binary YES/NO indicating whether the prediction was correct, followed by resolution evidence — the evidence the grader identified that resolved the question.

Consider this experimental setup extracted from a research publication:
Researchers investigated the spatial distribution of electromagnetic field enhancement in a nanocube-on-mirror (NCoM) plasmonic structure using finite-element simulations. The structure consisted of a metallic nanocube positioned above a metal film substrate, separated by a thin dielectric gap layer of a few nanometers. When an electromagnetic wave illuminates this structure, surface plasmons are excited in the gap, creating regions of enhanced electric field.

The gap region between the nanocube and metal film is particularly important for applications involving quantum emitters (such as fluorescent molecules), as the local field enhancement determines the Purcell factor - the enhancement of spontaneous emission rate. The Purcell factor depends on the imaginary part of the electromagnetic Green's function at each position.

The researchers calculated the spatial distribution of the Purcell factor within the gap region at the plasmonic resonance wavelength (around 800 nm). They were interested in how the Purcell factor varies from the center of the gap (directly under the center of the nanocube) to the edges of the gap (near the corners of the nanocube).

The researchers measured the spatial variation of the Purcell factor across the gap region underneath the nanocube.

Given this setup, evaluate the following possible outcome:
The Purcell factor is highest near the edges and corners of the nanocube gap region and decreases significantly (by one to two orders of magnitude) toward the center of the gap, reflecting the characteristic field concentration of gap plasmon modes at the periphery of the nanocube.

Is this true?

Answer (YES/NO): NO